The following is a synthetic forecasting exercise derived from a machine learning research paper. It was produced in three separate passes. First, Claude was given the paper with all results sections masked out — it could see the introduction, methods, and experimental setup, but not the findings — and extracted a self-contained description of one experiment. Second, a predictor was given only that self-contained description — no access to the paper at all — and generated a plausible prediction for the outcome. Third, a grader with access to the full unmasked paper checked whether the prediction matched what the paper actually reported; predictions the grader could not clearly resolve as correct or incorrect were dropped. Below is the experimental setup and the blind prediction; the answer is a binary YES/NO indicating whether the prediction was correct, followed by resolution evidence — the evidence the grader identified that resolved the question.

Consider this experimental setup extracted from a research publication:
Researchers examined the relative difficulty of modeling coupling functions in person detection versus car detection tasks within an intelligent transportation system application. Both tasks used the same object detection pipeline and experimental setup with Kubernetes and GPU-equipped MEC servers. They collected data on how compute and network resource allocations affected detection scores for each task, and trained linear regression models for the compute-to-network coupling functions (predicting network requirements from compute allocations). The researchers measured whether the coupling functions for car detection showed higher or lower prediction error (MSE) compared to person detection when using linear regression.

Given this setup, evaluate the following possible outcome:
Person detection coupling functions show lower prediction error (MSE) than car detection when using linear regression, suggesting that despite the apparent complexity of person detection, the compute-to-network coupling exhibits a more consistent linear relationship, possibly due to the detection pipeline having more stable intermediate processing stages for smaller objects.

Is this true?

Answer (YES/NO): NO